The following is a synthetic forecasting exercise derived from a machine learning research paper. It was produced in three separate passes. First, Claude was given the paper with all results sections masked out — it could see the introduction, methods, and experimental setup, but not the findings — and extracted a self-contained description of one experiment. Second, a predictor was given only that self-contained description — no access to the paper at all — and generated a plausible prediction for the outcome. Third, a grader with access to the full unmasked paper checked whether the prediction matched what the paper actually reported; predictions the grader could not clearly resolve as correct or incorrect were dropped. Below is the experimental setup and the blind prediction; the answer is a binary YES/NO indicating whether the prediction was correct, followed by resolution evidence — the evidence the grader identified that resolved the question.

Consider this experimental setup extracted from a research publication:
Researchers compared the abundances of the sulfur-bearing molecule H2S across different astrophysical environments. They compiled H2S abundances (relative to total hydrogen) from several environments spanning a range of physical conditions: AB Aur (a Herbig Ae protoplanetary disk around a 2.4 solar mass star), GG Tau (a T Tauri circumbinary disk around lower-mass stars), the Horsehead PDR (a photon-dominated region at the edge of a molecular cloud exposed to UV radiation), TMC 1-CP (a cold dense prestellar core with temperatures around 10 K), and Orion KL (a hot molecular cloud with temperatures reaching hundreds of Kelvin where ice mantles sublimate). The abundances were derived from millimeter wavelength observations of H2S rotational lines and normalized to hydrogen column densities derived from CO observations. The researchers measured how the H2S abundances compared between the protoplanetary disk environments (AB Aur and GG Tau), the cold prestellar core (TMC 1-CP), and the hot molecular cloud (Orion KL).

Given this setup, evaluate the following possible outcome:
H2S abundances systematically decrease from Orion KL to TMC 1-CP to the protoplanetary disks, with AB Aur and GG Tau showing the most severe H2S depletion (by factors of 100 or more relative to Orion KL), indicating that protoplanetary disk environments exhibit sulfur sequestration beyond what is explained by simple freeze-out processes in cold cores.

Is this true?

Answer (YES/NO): NO